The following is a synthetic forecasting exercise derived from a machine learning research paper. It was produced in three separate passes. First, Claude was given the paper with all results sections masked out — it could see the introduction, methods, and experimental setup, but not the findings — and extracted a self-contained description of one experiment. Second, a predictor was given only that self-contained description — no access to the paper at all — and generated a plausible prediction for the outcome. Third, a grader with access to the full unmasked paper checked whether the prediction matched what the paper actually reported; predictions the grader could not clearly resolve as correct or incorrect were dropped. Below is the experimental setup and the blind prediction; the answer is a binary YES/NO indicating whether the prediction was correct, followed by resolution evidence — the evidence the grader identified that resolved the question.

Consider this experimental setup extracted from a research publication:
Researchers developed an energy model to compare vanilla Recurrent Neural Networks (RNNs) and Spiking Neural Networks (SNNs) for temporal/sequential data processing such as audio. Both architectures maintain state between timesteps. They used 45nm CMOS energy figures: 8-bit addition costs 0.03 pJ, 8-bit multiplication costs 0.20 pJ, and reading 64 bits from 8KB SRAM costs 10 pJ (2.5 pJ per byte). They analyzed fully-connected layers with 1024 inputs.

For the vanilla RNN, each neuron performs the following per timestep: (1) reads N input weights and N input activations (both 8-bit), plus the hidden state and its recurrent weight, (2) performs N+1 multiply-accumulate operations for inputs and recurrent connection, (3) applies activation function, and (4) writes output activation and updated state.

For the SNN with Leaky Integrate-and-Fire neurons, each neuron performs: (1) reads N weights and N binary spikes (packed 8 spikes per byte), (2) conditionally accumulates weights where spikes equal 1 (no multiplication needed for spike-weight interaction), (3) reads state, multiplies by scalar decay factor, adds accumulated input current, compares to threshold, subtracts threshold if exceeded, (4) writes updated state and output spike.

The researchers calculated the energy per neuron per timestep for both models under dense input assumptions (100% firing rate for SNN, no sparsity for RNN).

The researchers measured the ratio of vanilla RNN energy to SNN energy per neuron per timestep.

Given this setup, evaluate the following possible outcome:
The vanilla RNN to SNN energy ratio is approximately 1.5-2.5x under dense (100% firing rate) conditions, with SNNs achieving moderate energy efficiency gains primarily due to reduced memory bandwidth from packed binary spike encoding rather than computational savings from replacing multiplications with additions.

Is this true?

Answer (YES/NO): YES